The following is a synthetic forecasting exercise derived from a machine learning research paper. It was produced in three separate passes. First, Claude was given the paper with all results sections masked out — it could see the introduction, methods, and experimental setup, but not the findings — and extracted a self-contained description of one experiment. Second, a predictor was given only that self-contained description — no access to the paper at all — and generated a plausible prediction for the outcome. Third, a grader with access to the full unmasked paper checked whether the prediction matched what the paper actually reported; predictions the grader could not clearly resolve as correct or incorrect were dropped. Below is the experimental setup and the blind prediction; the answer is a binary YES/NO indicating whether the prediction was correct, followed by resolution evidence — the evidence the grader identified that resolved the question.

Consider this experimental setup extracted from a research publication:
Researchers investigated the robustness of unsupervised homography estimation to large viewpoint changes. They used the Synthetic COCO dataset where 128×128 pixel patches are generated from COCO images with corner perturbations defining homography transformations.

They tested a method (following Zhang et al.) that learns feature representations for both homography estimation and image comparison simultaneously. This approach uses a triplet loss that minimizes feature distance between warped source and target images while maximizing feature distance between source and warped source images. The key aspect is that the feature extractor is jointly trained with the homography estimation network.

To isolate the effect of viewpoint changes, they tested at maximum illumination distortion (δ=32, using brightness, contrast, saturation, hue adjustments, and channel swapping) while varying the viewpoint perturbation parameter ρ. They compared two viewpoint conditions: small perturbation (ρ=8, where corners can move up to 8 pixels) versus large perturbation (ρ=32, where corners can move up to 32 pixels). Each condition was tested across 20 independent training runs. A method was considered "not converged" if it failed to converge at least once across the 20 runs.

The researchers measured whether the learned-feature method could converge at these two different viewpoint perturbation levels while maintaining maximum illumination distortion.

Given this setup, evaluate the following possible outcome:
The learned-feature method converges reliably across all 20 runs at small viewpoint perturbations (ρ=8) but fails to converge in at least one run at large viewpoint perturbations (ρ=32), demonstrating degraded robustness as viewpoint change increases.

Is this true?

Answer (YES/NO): YES